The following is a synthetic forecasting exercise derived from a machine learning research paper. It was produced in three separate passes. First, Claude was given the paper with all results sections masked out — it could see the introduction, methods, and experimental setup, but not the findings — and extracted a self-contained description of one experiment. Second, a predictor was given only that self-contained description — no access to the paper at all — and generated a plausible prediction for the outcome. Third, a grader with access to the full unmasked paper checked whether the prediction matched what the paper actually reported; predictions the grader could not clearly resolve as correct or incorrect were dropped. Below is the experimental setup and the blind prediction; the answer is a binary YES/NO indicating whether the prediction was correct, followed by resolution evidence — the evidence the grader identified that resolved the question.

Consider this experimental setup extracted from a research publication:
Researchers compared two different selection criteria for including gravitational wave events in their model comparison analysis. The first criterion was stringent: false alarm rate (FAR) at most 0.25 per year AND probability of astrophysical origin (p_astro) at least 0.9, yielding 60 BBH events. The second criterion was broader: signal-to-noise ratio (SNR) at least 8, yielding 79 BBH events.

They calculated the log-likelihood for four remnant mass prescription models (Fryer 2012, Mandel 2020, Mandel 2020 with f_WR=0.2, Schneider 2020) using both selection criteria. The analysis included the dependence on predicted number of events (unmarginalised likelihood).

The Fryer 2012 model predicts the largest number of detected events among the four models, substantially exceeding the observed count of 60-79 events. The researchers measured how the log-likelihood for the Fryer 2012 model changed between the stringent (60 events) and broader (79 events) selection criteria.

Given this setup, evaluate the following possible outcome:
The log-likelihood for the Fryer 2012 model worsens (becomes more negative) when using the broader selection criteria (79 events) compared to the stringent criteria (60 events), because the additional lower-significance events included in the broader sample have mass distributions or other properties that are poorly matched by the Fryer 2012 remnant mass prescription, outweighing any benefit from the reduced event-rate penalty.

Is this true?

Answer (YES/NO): NO